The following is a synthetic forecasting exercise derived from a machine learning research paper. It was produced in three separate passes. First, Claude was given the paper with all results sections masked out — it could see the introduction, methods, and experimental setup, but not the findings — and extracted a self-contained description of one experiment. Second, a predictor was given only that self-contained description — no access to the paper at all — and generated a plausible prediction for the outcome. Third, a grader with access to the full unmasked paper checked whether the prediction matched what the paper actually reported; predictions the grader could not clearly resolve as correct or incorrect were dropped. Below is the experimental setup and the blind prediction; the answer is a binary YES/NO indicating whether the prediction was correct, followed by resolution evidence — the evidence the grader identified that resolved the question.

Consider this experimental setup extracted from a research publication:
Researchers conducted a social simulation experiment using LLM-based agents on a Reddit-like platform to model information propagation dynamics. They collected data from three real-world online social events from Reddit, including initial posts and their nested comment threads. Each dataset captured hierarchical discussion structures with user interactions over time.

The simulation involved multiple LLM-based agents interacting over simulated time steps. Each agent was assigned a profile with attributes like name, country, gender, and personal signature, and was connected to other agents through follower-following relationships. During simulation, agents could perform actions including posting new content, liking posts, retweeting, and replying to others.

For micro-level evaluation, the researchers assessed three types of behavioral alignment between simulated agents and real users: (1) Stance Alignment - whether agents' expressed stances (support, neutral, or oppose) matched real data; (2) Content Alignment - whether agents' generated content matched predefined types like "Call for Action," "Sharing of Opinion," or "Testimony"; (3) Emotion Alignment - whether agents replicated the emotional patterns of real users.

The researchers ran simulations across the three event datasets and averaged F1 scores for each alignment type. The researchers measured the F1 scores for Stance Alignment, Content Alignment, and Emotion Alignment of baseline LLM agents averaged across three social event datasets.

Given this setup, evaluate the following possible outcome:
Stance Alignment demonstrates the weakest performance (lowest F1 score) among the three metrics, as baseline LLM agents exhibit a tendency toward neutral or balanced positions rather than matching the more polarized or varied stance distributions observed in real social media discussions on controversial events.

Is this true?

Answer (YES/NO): NO